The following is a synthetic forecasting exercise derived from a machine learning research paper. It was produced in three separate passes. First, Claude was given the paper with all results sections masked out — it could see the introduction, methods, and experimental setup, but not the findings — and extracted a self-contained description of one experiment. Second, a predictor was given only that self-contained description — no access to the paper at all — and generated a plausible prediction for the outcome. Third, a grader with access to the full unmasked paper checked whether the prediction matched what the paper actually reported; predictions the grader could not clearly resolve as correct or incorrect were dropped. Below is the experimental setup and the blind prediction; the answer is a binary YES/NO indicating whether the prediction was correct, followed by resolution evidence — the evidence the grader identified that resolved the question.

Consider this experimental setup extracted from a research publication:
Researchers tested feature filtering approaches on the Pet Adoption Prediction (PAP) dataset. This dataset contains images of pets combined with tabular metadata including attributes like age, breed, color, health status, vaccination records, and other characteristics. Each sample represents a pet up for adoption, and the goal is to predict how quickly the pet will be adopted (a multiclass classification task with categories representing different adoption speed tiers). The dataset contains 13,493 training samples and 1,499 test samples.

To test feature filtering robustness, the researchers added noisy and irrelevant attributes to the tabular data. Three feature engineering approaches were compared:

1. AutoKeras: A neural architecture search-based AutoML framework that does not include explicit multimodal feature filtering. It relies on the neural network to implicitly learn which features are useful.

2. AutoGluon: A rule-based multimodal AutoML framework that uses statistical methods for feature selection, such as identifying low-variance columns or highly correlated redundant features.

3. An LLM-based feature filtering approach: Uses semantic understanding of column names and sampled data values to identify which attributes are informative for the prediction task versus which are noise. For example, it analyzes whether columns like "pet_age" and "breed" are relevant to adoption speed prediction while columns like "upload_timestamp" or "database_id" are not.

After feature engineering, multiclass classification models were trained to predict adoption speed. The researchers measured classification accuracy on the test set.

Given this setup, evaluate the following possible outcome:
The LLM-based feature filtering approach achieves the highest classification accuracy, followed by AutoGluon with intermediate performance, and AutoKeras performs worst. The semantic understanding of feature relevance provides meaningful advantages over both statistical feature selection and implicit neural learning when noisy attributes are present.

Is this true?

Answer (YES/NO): NO